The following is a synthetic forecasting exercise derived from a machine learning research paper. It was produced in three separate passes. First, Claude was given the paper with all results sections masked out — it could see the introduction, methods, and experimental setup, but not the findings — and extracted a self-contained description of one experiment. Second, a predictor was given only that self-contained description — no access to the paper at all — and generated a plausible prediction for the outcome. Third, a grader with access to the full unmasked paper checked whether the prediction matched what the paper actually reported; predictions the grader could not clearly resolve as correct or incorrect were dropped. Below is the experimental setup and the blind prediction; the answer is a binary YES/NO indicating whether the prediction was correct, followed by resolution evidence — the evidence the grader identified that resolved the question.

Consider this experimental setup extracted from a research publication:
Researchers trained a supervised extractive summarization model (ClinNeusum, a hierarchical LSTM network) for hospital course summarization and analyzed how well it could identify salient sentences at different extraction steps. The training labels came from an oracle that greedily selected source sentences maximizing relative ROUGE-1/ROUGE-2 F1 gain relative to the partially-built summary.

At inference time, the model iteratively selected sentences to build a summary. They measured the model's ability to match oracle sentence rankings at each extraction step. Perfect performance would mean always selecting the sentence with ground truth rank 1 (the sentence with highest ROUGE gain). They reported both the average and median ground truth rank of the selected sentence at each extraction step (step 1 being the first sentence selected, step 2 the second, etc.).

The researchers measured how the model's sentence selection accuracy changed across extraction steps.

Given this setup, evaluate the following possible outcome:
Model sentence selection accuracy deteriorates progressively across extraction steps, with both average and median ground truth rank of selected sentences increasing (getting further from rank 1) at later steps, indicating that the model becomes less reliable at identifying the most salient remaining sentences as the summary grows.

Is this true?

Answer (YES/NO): YES